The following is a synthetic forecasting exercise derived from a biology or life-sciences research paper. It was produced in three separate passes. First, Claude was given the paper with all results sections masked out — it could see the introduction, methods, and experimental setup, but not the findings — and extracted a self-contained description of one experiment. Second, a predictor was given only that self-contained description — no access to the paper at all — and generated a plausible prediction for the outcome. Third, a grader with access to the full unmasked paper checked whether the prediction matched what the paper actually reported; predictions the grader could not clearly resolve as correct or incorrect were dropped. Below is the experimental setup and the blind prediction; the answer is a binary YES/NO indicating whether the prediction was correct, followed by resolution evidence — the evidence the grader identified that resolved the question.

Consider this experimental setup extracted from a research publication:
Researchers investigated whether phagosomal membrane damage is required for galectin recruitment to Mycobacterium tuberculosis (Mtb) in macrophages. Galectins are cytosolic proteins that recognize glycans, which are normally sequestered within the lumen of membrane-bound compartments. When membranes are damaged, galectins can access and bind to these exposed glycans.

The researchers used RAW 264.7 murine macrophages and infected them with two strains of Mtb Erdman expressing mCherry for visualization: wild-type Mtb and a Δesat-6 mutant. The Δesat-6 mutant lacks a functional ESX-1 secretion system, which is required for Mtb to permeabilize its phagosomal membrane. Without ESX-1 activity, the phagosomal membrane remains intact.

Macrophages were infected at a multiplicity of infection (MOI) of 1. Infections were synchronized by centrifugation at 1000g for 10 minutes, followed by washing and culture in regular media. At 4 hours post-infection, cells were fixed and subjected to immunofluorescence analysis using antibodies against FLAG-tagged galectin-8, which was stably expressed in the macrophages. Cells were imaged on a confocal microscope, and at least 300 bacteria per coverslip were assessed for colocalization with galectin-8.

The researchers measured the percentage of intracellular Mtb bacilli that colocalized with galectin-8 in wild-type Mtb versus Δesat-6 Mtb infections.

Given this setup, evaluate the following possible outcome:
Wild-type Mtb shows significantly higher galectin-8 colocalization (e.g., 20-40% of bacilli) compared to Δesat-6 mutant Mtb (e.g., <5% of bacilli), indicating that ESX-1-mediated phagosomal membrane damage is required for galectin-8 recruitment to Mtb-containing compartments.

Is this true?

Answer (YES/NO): YES